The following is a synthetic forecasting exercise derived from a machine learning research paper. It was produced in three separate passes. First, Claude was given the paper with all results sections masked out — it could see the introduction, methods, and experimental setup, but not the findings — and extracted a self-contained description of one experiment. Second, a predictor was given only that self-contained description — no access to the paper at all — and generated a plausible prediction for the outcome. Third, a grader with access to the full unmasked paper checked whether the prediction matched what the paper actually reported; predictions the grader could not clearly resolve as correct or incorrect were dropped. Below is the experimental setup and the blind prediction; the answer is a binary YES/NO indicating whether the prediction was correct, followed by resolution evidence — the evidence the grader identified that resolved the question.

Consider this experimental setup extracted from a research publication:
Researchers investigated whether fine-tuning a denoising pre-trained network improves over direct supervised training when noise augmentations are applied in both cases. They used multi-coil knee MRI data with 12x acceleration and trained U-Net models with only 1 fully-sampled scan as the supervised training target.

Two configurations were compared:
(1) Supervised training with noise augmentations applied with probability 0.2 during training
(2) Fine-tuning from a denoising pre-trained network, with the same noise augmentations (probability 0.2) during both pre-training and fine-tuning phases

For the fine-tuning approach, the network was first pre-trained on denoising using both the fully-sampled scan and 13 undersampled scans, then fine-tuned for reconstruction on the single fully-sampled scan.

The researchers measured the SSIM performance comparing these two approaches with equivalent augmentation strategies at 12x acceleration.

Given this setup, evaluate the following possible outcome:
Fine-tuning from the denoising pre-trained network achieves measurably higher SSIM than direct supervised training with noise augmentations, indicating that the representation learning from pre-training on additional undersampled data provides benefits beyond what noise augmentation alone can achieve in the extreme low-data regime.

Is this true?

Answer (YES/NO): NO